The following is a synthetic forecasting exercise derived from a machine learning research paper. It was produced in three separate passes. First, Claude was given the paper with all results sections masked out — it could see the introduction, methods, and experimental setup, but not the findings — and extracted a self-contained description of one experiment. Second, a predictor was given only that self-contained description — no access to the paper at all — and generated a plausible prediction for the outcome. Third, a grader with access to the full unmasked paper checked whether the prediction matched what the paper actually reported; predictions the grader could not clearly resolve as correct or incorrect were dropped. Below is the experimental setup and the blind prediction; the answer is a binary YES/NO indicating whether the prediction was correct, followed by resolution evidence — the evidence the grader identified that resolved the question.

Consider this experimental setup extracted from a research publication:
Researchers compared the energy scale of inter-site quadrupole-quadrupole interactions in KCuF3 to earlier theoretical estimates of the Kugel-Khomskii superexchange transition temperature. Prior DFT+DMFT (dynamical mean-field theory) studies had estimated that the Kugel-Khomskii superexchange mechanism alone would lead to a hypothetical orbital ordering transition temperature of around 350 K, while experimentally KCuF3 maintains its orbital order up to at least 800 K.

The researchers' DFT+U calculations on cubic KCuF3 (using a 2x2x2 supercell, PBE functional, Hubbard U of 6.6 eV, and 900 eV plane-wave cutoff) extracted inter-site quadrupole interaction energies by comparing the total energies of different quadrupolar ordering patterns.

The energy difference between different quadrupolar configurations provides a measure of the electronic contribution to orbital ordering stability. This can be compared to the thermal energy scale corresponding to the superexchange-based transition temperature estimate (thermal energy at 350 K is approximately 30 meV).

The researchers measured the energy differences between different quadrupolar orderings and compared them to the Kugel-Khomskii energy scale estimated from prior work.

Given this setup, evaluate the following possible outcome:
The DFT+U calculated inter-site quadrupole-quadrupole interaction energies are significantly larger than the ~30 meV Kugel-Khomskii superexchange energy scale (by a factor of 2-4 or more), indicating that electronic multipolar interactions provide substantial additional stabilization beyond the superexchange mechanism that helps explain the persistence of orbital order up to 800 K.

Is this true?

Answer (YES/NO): NO